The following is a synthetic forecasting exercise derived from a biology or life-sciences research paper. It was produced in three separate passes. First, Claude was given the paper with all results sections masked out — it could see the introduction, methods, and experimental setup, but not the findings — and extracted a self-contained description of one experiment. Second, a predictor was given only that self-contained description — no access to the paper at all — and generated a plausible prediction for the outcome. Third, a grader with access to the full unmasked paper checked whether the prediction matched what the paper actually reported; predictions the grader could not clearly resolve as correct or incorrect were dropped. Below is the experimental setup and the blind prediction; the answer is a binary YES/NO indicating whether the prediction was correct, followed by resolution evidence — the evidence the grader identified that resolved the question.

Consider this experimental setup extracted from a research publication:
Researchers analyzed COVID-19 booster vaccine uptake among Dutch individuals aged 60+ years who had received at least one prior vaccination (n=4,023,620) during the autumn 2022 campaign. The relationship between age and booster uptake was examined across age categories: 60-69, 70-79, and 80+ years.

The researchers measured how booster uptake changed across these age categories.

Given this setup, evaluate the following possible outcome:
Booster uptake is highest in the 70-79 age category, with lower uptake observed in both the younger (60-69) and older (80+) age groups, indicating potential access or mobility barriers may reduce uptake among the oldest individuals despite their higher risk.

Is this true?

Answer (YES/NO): YES